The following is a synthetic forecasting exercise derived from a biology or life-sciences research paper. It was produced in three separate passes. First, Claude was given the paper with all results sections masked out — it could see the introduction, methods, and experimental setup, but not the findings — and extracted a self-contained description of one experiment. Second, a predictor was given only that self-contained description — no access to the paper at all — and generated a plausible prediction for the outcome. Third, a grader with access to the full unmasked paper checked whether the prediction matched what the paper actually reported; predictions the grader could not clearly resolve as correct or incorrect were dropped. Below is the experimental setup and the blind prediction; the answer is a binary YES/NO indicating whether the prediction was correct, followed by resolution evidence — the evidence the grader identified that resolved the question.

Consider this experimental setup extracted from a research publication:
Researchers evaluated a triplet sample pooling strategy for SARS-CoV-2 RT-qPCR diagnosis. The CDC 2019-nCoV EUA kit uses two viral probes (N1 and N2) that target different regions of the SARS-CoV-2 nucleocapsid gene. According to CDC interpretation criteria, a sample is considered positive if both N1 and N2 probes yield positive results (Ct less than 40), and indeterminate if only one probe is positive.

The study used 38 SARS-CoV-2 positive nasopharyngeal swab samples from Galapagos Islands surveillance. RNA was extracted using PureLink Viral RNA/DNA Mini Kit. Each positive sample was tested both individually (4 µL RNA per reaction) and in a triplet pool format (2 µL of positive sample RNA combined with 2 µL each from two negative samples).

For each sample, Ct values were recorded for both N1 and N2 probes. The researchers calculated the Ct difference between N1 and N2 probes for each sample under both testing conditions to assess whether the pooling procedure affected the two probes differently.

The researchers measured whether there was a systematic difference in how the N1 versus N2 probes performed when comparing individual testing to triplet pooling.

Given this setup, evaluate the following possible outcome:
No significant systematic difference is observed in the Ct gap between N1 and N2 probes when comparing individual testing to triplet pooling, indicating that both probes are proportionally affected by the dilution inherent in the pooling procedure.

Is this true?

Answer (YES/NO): YES